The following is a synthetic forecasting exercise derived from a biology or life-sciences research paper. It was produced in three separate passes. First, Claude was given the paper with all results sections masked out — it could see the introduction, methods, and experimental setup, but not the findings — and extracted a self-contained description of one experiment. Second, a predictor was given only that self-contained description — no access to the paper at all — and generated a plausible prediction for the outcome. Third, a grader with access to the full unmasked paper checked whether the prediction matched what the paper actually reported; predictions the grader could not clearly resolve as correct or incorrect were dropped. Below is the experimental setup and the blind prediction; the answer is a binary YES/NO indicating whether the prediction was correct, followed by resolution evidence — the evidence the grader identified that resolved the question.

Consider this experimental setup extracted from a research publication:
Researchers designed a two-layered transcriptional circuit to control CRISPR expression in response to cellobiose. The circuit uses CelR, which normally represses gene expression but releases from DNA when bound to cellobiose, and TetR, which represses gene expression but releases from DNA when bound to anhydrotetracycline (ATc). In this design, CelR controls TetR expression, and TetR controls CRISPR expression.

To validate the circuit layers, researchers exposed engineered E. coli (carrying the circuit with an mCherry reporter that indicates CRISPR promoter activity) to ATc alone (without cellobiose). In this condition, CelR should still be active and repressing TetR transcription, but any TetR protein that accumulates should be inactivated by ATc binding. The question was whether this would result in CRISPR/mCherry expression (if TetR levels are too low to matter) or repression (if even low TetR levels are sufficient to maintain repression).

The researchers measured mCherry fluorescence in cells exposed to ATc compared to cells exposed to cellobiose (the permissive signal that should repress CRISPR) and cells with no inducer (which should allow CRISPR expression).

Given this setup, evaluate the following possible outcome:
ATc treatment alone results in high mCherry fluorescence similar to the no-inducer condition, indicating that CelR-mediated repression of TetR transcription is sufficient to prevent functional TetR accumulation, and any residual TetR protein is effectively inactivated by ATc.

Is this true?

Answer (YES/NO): NO